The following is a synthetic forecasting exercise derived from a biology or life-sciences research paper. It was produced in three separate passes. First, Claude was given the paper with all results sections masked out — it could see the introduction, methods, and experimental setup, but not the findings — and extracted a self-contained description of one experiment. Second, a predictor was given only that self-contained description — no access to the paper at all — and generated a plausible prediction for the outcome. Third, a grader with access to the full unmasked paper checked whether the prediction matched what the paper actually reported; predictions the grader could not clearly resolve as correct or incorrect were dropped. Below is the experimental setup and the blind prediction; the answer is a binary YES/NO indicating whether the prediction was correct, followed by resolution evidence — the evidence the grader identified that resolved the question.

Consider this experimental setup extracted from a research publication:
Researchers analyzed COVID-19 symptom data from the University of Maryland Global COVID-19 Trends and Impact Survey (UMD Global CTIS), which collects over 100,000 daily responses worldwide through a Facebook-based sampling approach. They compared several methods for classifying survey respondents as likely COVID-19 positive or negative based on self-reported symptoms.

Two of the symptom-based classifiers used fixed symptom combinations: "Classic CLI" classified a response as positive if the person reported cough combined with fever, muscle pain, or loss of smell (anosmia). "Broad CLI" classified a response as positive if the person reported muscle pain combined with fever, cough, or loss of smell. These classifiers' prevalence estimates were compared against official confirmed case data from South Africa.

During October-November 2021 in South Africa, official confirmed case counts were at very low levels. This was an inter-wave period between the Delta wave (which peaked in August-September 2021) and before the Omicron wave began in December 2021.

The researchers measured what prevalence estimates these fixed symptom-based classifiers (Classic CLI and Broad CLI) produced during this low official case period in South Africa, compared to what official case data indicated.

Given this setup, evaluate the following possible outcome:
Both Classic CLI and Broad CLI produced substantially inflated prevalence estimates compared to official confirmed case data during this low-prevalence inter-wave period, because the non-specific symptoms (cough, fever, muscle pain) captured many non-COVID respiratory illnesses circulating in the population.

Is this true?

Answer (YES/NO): YES